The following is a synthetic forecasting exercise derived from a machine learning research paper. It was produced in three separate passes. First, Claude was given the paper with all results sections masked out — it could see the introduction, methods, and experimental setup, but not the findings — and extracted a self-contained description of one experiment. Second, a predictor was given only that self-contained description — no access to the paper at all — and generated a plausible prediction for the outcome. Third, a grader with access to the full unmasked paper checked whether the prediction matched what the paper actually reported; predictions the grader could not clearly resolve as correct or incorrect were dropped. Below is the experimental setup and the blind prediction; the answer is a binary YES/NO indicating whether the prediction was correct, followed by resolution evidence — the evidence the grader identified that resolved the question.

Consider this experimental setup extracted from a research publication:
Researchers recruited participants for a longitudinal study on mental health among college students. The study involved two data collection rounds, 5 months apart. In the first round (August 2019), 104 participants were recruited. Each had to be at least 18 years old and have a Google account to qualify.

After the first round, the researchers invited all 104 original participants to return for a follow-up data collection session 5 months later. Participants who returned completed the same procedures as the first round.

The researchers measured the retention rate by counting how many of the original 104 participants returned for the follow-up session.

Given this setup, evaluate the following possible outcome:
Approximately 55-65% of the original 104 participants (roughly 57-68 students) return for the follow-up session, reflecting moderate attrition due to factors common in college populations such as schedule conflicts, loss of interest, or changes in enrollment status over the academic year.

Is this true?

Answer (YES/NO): NO